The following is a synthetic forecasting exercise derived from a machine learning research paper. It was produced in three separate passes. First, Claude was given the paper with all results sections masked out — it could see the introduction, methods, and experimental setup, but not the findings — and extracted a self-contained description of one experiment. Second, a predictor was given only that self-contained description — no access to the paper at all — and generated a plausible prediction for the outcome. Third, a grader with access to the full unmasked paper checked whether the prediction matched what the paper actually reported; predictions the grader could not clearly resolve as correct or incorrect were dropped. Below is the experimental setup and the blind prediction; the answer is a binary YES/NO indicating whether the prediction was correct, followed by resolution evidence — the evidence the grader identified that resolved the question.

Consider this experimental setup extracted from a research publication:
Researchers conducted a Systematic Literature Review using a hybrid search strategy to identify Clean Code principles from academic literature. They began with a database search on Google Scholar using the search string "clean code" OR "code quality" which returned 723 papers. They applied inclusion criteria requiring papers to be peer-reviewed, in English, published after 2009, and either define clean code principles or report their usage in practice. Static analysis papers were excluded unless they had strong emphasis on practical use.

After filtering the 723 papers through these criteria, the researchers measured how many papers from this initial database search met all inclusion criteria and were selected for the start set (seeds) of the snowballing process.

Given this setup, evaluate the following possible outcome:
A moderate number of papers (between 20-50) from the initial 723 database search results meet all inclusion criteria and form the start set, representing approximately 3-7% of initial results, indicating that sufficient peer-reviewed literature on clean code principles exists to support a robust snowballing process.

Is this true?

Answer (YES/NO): NO